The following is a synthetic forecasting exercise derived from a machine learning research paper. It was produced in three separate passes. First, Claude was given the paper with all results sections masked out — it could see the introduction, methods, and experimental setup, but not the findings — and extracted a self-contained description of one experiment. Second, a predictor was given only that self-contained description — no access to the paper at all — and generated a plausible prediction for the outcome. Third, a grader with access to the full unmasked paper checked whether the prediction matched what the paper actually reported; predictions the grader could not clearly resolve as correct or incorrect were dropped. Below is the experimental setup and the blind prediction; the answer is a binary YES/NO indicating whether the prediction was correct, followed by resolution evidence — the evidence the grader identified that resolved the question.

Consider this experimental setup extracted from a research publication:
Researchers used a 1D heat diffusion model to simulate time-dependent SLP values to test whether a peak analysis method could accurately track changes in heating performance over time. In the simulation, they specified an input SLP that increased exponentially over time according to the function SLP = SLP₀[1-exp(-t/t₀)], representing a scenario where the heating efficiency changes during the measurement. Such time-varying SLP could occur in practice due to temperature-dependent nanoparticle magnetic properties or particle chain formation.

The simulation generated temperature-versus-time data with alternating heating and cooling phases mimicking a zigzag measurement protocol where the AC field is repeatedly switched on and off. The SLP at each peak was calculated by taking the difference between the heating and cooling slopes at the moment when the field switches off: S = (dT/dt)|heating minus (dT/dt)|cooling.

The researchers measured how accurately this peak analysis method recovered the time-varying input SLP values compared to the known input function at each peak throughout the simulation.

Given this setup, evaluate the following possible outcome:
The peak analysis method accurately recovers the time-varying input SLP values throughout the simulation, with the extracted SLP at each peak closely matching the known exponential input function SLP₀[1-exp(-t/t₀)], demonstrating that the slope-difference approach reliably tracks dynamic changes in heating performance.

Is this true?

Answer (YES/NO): YES